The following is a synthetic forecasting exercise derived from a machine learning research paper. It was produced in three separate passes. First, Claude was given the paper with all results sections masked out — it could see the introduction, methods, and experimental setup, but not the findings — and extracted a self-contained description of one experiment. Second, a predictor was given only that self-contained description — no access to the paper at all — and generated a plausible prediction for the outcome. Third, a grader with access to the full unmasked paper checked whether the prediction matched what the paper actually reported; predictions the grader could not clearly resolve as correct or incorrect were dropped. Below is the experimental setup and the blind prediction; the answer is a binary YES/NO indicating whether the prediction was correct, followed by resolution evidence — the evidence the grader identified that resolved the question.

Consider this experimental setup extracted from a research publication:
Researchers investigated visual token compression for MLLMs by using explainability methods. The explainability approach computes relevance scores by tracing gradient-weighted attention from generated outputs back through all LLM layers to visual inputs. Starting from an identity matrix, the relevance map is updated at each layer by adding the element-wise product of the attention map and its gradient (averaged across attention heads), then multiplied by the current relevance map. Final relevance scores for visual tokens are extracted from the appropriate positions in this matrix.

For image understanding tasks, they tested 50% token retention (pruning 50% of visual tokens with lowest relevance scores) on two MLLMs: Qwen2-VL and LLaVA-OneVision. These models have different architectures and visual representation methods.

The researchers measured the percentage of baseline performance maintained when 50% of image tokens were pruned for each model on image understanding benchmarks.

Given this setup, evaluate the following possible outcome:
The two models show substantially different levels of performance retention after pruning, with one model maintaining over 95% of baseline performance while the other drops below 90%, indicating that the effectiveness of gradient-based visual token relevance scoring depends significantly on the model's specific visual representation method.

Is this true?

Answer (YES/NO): NO